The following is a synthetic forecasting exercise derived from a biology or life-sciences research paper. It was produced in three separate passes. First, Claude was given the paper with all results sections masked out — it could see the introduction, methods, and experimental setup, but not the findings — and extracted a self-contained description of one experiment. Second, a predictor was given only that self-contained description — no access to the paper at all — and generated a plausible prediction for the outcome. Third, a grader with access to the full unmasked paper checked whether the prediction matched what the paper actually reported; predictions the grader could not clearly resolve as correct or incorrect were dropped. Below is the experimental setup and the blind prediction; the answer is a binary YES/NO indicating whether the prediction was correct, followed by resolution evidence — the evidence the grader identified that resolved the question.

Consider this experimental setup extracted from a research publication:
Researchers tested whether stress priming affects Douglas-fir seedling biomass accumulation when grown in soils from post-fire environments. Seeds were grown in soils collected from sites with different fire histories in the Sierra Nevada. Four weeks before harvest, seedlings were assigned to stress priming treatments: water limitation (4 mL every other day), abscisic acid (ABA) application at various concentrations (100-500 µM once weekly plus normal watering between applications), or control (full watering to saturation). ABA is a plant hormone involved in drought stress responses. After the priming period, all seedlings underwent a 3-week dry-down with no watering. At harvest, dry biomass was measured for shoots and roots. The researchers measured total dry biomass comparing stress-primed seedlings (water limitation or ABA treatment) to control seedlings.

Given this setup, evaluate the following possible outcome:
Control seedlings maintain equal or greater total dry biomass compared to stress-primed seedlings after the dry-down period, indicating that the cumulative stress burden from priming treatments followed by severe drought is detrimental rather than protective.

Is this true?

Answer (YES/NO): NO